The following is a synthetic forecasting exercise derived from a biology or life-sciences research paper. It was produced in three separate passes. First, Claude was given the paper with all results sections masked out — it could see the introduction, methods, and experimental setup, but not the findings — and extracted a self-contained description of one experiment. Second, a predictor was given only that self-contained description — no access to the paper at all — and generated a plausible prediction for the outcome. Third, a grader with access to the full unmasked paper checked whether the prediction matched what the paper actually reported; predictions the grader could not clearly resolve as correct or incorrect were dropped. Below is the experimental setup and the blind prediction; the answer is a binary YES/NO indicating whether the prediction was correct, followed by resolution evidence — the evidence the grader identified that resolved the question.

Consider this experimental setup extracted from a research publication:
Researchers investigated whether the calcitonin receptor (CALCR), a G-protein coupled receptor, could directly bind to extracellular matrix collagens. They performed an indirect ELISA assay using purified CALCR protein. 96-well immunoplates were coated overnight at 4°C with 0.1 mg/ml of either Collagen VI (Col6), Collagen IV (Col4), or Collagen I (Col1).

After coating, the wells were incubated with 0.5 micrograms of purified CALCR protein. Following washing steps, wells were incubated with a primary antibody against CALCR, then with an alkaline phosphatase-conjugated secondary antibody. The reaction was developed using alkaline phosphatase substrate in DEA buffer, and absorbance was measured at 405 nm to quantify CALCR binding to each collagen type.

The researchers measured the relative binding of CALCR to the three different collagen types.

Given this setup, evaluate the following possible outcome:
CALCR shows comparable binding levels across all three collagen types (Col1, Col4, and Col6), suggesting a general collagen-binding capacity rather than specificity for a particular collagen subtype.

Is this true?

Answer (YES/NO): NO